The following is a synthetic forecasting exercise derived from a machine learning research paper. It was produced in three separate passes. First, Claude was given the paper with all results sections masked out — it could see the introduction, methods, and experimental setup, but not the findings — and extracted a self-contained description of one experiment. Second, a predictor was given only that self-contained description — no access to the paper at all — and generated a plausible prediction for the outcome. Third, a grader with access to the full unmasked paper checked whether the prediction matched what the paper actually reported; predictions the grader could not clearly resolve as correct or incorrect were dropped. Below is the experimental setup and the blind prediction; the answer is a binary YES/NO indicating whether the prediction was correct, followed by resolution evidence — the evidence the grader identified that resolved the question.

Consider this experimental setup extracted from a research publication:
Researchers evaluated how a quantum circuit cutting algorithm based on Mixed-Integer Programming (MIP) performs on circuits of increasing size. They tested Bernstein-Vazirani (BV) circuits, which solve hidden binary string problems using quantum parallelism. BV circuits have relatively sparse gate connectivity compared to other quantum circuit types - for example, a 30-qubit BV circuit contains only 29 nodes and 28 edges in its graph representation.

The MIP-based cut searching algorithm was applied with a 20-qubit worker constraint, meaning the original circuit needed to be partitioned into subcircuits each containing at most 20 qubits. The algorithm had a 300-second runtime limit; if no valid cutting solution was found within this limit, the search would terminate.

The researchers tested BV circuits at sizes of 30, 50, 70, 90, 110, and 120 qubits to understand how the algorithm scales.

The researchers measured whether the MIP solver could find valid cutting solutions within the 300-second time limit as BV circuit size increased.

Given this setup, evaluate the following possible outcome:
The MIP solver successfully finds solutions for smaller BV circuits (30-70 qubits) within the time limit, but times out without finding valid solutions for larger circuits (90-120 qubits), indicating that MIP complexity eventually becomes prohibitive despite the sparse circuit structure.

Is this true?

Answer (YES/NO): NO